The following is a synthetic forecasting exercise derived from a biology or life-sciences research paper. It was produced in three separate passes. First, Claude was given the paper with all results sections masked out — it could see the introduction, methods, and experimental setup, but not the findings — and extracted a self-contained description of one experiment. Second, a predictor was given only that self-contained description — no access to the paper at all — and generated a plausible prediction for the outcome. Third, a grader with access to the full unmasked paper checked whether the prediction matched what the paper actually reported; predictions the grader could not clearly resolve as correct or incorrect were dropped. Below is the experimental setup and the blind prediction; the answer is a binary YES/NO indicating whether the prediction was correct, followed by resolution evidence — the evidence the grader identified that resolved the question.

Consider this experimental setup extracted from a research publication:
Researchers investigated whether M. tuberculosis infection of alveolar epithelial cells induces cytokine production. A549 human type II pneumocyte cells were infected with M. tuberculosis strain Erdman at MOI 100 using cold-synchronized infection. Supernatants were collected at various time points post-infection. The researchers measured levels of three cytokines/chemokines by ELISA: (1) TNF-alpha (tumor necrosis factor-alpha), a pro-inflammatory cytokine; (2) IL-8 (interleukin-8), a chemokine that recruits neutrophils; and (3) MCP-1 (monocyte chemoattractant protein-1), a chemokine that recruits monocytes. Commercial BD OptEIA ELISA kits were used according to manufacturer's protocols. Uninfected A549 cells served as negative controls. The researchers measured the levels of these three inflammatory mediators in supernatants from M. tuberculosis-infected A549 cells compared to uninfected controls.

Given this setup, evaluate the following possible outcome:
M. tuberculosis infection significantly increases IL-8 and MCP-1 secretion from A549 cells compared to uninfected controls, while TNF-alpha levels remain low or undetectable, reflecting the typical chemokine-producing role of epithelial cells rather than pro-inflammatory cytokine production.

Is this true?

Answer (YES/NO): YES